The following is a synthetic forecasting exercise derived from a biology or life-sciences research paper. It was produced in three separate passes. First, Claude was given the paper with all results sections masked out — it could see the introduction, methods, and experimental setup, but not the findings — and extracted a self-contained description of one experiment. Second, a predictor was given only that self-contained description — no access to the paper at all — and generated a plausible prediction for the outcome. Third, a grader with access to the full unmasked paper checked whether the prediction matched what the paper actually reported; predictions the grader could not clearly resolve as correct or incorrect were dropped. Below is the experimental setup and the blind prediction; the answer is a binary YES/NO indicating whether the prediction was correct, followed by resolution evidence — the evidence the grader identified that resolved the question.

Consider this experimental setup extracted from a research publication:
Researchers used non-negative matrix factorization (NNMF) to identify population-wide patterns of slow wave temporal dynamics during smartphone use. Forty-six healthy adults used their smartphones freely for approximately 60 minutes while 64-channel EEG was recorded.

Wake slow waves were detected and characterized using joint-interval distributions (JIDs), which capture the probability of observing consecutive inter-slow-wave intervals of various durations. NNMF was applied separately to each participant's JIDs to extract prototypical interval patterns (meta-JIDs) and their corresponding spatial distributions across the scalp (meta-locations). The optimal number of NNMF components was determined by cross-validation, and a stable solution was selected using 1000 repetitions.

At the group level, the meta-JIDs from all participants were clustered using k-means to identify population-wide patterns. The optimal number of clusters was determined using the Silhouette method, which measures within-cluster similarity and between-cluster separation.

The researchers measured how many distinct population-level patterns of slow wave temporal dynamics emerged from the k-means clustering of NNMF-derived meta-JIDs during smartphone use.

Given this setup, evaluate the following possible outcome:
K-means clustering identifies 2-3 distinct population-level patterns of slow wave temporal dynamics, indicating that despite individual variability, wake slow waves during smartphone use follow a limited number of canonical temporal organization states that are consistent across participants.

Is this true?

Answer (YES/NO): NO